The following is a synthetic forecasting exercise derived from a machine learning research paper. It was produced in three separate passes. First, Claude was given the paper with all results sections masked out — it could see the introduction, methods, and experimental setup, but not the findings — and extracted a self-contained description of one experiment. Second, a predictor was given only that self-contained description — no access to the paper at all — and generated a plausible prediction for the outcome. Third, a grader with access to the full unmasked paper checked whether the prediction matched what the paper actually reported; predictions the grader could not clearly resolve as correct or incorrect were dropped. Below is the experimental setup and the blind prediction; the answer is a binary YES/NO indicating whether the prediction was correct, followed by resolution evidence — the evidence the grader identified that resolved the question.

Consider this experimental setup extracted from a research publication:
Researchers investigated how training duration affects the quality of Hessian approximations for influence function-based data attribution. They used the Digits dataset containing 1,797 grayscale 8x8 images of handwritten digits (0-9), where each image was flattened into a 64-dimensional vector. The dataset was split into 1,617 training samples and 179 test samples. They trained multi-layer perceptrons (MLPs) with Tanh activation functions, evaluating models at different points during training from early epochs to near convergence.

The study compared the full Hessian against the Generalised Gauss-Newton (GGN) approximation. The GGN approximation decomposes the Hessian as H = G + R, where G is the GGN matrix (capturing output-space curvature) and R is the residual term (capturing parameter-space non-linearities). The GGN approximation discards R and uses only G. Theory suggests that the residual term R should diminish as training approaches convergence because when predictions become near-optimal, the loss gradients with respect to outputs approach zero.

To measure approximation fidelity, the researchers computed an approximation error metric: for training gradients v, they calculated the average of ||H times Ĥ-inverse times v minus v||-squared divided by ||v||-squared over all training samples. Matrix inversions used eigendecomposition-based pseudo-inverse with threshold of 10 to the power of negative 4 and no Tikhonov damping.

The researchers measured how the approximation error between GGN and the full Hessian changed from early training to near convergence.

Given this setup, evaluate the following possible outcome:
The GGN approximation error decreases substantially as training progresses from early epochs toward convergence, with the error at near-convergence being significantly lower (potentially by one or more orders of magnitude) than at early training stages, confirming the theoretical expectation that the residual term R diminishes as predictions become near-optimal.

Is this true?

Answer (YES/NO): YES